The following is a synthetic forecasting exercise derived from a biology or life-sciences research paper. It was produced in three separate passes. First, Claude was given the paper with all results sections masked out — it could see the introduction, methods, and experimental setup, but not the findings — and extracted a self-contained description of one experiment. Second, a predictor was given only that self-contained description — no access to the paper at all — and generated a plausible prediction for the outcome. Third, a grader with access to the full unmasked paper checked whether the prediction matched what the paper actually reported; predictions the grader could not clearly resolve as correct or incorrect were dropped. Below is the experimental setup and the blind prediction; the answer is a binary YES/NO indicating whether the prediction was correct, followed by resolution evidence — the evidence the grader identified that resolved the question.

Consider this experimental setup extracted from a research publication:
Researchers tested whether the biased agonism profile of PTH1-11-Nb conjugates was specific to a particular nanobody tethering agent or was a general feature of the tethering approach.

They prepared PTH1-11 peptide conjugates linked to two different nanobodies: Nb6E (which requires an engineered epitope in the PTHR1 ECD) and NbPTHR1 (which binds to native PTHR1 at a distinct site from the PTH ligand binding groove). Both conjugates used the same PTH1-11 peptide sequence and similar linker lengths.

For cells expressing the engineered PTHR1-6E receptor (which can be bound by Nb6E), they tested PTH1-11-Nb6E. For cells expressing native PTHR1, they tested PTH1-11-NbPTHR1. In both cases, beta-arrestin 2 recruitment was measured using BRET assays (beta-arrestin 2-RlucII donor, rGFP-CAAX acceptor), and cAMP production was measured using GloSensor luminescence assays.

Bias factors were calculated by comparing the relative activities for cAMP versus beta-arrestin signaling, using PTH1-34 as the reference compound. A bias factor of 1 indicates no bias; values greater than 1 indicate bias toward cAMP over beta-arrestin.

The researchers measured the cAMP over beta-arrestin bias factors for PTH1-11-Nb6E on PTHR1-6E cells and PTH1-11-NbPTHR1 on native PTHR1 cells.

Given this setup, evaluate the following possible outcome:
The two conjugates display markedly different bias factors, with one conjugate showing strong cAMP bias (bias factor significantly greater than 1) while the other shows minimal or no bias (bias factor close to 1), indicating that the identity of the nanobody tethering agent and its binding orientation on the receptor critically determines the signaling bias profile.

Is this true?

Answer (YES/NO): NO